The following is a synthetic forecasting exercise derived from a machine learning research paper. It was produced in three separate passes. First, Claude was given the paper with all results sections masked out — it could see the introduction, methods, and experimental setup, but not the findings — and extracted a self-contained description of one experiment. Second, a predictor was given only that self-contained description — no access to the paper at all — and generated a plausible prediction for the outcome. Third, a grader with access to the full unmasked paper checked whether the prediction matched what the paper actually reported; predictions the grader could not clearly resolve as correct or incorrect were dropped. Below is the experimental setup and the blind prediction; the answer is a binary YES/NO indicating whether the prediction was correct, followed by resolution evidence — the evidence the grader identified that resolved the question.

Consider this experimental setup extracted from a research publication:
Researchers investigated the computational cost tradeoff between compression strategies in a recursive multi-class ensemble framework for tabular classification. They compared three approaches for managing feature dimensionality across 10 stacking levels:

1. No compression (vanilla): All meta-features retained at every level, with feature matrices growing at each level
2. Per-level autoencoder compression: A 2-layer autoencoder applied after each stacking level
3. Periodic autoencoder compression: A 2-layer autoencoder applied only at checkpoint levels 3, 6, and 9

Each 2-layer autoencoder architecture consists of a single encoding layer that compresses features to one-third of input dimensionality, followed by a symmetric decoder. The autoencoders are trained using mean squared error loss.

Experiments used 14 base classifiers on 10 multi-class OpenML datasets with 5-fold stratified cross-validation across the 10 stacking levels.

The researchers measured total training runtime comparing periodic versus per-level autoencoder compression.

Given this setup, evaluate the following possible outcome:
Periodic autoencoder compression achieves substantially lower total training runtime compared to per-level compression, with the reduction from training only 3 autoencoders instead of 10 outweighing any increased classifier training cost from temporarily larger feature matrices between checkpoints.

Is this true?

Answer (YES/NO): NO